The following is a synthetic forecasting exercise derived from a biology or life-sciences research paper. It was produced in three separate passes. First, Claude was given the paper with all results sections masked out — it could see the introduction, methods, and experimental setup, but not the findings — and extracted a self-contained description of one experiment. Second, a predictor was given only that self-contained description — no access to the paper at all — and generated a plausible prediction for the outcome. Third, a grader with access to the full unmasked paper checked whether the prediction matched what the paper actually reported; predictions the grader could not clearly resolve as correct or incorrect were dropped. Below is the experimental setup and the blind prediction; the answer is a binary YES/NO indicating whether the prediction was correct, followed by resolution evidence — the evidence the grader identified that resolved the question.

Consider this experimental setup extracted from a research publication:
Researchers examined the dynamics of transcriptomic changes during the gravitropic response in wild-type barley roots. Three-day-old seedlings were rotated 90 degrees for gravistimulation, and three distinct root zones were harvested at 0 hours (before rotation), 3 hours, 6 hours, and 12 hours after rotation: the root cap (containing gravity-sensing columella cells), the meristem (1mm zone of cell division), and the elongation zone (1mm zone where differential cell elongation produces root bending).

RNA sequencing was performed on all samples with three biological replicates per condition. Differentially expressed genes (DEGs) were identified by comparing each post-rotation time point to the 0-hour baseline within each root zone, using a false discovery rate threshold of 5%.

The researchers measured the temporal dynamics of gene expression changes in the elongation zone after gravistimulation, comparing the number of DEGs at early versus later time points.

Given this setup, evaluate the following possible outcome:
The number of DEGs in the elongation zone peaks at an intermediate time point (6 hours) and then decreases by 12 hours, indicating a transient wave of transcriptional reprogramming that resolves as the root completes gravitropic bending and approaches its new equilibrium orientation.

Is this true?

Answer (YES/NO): NO